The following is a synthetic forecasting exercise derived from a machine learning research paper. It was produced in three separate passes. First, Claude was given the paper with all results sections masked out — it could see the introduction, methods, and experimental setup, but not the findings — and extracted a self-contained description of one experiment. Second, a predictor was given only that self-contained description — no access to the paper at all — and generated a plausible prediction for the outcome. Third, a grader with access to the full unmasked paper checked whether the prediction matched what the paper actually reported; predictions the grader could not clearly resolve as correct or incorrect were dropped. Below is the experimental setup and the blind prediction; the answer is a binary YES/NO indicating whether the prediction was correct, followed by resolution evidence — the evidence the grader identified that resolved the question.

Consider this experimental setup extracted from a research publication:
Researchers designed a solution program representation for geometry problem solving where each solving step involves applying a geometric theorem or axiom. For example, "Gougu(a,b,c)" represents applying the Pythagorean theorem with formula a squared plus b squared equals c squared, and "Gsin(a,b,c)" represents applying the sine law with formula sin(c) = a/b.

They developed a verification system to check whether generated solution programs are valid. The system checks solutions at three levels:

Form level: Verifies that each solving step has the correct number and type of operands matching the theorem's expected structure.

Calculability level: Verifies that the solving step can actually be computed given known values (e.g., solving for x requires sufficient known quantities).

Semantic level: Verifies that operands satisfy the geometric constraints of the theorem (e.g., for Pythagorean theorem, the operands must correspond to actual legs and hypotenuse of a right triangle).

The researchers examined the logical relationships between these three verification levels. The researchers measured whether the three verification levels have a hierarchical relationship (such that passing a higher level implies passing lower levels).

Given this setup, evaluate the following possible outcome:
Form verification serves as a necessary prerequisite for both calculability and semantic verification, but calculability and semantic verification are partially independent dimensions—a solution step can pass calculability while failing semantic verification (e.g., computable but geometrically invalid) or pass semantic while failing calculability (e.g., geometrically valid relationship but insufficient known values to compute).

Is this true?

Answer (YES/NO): NO